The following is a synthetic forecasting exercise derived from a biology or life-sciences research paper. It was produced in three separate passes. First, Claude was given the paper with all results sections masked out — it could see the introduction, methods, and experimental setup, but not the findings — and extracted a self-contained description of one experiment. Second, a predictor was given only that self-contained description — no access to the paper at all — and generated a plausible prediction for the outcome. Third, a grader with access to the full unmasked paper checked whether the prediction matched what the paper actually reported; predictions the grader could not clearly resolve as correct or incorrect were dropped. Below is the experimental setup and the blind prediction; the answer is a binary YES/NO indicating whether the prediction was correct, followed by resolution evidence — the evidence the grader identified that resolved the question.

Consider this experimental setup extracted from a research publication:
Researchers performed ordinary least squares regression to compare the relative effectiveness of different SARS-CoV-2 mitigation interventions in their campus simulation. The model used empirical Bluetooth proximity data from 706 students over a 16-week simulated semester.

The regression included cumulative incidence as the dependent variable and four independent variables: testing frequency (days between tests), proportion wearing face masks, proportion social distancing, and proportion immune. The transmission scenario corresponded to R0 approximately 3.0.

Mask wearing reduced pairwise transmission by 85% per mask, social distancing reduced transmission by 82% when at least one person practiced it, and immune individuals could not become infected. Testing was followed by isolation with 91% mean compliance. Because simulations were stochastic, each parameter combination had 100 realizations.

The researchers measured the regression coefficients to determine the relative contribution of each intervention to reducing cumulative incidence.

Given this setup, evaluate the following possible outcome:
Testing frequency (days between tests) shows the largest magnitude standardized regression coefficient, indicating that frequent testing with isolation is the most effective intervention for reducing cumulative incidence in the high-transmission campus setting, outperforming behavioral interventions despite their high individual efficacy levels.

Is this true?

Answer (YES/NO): NO